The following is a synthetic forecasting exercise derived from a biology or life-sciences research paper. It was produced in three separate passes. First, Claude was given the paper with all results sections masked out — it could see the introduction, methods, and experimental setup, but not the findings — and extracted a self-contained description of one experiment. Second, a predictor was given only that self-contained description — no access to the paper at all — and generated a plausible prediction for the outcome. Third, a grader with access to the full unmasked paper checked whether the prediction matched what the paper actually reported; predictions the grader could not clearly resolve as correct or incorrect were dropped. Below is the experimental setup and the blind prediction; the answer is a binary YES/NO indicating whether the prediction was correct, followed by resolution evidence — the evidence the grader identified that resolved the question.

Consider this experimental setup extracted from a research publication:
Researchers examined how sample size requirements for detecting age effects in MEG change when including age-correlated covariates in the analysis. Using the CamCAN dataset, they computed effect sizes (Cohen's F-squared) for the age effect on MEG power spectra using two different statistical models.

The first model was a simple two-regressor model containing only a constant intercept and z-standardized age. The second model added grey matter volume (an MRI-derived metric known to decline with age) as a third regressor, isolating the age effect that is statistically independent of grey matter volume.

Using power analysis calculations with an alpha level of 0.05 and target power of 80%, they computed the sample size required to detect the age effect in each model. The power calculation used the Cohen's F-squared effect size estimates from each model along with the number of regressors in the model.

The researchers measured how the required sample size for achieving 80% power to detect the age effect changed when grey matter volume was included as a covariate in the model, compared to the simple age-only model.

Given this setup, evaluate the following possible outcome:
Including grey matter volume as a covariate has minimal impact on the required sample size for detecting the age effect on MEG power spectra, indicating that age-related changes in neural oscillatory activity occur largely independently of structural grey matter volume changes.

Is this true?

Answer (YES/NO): NO